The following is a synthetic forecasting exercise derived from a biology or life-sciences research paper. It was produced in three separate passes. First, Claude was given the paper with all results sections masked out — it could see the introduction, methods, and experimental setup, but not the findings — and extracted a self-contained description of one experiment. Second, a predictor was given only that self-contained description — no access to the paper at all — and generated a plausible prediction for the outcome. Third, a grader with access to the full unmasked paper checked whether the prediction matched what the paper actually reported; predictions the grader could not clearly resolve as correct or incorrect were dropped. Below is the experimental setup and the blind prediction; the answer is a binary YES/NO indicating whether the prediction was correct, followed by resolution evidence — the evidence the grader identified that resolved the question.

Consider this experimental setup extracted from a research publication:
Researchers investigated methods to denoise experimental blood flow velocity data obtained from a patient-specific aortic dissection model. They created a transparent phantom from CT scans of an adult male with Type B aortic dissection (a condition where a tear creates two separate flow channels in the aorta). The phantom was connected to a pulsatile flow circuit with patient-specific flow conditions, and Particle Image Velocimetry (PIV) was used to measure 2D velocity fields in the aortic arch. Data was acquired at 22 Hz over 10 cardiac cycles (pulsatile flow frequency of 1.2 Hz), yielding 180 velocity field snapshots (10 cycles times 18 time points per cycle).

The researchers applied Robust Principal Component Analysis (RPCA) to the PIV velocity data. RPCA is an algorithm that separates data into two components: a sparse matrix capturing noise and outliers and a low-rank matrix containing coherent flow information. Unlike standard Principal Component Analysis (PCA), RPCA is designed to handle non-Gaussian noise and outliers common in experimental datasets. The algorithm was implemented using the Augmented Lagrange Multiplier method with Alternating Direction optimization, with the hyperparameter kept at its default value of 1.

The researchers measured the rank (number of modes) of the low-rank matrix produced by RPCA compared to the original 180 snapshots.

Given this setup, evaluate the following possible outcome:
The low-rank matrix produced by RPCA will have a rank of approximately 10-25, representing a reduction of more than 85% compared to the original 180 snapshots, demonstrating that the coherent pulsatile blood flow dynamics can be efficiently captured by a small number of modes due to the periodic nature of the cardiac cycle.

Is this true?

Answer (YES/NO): NO